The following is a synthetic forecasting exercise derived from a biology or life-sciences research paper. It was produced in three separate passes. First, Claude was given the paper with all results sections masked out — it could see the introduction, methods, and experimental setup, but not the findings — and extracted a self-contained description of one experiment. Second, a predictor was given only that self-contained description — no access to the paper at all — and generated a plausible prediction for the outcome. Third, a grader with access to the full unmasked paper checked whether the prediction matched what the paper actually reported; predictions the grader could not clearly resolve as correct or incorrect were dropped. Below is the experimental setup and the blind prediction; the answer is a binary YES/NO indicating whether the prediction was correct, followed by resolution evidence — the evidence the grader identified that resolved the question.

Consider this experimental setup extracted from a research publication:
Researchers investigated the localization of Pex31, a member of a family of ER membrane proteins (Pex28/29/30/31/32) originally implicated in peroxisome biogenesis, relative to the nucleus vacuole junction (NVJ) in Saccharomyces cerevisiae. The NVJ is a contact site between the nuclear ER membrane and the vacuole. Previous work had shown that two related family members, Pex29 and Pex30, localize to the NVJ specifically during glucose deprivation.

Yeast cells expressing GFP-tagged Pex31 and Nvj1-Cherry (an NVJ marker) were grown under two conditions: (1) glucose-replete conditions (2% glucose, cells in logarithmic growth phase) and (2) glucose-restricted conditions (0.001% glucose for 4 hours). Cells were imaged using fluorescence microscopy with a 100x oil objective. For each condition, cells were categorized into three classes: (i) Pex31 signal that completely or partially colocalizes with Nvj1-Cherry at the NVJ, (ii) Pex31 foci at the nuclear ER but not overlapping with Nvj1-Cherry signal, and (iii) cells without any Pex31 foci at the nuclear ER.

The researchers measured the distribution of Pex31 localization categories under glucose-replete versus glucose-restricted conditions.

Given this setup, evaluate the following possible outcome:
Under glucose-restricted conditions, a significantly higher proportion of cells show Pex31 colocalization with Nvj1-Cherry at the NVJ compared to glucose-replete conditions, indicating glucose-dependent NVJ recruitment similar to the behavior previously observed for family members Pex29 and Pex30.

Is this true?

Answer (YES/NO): NO